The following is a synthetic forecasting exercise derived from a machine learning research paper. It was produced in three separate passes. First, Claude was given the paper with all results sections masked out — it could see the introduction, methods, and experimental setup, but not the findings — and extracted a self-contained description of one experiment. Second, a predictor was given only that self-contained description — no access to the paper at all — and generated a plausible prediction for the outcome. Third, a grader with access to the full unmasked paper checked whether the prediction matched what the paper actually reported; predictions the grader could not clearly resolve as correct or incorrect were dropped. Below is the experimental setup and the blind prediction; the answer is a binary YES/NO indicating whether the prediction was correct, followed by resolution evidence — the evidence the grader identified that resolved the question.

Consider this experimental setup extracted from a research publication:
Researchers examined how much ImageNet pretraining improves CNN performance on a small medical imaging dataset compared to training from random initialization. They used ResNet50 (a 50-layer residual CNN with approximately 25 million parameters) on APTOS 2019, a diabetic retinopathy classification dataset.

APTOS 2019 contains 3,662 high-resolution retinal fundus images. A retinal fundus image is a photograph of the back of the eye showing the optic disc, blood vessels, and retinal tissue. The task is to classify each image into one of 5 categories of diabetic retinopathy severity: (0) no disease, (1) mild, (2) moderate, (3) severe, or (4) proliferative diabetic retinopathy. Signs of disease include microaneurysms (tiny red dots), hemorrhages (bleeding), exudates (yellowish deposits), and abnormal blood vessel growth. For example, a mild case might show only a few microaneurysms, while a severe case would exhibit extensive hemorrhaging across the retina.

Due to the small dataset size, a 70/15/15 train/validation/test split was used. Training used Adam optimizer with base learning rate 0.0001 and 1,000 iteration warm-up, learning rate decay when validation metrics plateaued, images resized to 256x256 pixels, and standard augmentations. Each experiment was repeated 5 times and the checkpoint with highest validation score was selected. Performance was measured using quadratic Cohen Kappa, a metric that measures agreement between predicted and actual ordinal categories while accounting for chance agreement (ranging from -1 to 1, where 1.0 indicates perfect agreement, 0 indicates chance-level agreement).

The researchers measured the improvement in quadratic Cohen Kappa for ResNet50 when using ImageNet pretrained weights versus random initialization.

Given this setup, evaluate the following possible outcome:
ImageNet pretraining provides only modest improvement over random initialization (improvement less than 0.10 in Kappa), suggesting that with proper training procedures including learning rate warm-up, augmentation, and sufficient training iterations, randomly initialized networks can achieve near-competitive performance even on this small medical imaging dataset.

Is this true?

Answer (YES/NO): NO